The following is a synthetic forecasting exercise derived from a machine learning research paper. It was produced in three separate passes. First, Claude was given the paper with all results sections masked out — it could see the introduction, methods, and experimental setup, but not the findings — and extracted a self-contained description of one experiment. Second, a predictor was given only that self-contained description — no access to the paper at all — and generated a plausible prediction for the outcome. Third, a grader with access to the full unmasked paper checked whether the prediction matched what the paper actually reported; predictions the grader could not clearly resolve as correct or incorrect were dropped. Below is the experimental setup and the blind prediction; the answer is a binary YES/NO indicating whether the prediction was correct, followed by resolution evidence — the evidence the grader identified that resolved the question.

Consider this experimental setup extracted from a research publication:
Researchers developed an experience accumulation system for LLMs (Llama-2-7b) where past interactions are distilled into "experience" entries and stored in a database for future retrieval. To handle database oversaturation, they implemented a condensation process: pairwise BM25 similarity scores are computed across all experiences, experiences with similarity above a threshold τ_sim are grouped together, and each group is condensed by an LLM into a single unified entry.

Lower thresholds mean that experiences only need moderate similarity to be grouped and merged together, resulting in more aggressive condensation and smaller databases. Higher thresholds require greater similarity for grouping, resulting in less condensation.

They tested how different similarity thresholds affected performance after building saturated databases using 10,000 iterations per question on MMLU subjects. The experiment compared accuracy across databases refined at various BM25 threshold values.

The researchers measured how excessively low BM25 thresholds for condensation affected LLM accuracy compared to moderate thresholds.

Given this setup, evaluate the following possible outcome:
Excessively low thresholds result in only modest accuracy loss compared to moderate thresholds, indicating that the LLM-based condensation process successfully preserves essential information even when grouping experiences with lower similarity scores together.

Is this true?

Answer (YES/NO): NO